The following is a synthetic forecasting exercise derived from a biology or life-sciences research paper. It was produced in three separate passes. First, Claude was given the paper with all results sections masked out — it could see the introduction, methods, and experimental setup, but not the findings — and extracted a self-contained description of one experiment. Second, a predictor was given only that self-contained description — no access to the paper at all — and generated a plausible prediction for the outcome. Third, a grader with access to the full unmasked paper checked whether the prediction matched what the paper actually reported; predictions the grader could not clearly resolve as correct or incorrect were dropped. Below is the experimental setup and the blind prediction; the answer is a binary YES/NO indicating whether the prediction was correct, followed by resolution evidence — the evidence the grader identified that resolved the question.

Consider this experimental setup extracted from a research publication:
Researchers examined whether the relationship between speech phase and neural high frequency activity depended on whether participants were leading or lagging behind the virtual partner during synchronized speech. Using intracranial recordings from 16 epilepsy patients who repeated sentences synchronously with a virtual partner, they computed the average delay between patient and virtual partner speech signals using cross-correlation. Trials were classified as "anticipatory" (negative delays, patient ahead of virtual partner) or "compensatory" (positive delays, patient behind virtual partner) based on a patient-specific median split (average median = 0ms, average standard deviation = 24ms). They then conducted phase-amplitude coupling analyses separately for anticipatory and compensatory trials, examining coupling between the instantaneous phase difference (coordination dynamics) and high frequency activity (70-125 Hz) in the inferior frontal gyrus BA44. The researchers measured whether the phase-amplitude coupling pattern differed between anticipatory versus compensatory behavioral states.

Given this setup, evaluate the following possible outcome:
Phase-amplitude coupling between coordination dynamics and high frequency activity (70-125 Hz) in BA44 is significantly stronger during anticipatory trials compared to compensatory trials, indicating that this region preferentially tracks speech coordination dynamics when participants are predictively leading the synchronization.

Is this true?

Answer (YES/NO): NO